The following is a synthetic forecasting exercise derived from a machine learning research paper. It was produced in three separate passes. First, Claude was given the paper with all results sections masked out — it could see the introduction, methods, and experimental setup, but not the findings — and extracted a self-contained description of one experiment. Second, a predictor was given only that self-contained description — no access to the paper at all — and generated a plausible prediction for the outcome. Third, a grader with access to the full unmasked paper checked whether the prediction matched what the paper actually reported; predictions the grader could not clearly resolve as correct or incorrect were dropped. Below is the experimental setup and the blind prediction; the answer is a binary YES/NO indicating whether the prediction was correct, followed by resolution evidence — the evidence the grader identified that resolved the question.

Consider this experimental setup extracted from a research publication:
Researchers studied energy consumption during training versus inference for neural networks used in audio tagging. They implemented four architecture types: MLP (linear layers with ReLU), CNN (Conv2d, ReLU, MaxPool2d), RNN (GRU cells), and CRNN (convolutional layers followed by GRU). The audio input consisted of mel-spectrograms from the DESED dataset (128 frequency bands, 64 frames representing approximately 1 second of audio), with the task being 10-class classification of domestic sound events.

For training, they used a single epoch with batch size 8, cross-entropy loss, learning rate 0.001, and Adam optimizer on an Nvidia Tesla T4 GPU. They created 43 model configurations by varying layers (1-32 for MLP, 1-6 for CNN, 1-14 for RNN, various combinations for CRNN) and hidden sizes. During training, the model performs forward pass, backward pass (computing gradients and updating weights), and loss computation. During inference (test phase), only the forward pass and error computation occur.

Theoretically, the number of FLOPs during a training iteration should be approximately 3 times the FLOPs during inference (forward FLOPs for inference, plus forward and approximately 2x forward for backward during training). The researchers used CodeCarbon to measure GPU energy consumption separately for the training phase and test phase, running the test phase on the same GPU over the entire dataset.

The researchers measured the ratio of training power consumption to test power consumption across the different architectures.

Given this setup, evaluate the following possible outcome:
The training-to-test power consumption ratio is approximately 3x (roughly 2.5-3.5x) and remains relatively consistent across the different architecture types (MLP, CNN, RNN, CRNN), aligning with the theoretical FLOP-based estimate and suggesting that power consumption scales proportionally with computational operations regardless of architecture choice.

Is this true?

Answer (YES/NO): NO